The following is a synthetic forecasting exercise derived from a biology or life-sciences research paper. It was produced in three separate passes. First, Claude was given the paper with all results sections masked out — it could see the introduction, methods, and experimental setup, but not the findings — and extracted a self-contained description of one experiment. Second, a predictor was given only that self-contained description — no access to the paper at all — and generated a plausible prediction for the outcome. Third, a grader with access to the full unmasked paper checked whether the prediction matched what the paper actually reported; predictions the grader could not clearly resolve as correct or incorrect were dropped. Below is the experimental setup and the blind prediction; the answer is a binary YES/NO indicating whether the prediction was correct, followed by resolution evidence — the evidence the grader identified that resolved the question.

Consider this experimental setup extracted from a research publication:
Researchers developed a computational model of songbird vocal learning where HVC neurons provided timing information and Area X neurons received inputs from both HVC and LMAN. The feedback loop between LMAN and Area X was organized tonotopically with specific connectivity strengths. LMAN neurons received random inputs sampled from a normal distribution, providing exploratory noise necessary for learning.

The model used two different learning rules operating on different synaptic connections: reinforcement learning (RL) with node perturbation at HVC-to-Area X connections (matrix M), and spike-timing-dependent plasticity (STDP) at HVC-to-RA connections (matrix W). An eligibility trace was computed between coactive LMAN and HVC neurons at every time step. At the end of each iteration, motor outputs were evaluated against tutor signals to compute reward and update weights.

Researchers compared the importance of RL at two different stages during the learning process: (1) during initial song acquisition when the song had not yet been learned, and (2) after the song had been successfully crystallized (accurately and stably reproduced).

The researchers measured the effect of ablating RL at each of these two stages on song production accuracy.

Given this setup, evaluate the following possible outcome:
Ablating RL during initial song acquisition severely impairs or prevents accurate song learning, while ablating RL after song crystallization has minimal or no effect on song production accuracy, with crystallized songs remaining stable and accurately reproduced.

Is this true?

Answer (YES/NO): YES